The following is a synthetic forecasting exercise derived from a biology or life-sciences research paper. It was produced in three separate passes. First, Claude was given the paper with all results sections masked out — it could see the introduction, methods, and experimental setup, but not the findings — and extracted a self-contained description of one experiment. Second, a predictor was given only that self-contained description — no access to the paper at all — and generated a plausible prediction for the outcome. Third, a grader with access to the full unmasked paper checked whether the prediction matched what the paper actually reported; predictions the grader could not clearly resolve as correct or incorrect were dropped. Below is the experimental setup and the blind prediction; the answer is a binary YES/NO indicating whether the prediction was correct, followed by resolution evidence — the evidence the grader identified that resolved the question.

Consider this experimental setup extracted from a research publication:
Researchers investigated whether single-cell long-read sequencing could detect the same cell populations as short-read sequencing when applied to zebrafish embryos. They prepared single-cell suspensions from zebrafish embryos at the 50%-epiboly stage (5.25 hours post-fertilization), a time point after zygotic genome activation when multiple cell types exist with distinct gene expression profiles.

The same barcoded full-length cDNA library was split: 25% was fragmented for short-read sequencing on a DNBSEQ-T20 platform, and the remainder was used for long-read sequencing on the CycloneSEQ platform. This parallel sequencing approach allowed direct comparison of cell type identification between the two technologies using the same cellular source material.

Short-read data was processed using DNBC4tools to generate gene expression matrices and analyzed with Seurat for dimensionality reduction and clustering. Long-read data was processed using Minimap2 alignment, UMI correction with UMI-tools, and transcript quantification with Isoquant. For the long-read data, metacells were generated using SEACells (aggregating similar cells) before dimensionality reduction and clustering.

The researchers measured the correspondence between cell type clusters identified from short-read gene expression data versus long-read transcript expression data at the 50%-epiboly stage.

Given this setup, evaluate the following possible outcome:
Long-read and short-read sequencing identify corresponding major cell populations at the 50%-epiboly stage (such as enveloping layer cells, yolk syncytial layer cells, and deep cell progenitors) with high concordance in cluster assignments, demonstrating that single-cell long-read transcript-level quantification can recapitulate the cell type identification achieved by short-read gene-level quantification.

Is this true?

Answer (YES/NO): YES